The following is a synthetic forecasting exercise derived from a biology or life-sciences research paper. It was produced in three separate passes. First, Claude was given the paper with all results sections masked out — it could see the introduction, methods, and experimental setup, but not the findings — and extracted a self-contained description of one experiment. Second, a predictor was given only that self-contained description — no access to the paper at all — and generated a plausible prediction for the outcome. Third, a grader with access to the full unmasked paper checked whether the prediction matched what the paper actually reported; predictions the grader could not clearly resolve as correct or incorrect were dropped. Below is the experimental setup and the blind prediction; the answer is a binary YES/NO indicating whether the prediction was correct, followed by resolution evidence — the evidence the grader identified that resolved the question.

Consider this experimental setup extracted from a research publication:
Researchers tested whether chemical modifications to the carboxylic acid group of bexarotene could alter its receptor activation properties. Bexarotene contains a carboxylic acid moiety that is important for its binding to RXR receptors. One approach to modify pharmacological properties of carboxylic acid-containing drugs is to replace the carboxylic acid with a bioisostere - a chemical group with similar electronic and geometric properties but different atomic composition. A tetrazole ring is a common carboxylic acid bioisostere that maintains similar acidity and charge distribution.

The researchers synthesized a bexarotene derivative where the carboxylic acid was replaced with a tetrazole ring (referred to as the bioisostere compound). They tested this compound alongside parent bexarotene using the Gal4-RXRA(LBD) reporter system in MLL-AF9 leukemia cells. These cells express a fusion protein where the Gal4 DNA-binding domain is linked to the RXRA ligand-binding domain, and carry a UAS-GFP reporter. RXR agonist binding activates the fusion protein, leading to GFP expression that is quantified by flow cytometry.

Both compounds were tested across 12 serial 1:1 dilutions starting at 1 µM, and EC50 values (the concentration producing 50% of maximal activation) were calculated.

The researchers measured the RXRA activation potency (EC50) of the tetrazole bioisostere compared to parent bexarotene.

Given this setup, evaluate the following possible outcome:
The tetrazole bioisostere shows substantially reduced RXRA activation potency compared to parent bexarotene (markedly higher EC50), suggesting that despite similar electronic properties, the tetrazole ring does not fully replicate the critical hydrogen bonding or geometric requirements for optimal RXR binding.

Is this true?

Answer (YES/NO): YES